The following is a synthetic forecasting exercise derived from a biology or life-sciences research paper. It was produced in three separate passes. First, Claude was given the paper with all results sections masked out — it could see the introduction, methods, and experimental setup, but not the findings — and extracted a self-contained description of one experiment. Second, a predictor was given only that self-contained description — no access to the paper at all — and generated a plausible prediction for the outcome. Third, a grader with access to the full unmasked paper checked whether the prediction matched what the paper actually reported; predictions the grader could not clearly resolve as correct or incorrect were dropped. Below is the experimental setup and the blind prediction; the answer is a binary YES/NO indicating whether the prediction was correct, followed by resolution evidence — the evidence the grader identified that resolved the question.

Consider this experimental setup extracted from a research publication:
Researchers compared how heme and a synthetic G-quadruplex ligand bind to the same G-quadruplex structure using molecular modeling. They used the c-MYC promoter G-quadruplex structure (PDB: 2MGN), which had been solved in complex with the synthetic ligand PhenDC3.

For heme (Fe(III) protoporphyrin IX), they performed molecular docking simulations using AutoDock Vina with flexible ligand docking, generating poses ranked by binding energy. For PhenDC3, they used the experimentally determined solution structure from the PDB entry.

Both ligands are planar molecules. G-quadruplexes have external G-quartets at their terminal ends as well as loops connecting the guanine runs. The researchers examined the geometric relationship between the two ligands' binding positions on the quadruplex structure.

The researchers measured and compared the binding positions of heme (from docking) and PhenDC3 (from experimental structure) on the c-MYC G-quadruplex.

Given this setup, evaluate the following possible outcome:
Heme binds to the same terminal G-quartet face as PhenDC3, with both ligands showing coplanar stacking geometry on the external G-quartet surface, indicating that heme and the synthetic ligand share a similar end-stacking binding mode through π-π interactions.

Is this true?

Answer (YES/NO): NO